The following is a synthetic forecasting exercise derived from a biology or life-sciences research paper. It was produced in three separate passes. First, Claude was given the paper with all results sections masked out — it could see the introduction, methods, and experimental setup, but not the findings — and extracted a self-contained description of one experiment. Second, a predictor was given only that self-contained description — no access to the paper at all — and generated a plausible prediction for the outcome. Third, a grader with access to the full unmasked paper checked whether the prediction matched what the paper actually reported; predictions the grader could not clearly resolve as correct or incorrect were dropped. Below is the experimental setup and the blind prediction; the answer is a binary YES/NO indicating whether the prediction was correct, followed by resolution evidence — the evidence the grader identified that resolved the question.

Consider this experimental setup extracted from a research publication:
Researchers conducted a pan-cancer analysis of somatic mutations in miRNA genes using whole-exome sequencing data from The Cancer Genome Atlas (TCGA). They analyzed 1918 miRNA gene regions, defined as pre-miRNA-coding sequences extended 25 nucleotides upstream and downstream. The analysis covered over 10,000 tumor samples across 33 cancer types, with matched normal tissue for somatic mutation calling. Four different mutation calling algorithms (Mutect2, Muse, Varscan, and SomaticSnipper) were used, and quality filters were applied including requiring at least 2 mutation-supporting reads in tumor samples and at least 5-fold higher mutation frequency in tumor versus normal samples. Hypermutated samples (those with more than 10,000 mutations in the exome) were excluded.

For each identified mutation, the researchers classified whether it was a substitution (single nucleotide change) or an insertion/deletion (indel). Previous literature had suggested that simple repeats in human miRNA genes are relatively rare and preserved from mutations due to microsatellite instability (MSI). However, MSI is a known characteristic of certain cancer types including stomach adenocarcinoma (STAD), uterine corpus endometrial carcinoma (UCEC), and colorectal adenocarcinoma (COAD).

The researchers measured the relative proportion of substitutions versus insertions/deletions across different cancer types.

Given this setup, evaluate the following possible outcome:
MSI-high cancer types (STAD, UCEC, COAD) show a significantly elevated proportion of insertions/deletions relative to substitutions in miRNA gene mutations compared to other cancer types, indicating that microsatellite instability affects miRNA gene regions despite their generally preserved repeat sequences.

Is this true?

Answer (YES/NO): YES